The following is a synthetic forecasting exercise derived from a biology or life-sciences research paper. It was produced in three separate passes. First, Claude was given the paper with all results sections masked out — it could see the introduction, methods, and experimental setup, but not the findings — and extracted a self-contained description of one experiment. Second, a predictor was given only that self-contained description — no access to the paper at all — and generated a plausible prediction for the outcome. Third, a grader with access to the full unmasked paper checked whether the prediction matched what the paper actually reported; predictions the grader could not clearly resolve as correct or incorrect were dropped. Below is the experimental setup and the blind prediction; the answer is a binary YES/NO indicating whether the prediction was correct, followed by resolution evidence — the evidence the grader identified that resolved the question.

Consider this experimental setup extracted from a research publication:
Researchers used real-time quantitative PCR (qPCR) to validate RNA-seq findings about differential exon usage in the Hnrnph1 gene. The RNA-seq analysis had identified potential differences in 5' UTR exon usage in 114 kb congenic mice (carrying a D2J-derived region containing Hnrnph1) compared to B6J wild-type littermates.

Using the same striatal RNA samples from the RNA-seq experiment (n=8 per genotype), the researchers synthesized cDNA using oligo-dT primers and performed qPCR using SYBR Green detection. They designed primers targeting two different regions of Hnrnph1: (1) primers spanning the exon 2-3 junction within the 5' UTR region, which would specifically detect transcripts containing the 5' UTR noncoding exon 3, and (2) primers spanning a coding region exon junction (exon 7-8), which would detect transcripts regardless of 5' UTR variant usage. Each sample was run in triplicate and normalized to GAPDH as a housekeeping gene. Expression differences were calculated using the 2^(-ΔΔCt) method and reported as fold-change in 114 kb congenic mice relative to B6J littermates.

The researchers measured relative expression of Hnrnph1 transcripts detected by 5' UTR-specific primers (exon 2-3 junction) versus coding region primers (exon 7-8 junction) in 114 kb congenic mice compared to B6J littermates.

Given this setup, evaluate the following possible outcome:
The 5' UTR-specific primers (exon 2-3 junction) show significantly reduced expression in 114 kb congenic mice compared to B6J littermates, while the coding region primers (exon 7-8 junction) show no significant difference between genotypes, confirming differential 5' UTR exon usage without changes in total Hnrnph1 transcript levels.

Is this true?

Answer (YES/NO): YES